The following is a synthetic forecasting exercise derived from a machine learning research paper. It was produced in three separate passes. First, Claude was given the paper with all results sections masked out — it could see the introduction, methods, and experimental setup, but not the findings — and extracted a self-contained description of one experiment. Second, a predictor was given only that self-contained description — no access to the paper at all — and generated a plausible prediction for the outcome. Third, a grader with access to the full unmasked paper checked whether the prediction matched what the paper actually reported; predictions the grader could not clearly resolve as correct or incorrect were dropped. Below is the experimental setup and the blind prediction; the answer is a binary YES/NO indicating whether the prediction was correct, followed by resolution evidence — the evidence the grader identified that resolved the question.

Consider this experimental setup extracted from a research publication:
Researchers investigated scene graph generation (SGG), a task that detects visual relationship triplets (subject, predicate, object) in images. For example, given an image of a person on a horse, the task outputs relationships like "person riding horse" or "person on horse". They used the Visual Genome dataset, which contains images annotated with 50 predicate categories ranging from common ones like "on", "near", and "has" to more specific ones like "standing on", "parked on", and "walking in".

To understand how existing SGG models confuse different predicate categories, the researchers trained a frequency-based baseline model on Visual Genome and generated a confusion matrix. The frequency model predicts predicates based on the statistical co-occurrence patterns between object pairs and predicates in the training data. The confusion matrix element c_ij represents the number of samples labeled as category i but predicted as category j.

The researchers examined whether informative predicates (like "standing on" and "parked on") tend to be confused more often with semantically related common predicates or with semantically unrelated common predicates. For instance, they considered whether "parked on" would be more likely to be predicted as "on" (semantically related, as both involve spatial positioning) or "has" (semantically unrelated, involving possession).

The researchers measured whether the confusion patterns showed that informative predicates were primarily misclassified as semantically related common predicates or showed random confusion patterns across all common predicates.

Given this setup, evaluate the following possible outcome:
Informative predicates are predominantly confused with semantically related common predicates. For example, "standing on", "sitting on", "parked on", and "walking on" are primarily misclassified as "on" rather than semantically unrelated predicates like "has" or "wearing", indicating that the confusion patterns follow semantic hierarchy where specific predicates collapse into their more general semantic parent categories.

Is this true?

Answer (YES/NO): YES